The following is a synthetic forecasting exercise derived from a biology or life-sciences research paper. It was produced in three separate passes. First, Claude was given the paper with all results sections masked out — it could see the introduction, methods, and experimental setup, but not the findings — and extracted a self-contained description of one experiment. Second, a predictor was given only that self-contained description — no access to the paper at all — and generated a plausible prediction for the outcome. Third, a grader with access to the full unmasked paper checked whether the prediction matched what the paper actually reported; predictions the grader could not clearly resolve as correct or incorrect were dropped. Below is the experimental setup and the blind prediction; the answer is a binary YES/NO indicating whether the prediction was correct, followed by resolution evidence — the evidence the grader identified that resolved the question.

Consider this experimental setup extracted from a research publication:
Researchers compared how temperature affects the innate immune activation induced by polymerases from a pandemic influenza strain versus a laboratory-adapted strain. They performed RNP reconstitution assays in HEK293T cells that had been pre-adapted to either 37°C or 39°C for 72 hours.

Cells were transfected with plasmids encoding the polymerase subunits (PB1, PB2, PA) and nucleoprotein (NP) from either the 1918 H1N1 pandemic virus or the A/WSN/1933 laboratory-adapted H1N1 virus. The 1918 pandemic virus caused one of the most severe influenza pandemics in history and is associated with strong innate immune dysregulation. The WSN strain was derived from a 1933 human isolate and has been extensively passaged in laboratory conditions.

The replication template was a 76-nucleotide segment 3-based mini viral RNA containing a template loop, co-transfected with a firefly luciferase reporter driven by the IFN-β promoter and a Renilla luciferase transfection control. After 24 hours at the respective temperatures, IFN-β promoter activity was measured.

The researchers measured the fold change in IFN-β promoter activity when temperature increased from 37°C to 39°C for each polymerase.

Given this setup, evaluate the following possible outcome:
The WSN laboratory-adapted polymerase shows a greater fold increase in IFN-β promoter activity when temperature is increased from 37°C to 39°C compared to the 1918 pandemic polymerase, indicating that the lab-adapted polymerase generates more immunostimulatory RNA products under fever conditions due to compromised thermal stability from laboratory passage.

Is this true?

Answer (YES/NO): NO